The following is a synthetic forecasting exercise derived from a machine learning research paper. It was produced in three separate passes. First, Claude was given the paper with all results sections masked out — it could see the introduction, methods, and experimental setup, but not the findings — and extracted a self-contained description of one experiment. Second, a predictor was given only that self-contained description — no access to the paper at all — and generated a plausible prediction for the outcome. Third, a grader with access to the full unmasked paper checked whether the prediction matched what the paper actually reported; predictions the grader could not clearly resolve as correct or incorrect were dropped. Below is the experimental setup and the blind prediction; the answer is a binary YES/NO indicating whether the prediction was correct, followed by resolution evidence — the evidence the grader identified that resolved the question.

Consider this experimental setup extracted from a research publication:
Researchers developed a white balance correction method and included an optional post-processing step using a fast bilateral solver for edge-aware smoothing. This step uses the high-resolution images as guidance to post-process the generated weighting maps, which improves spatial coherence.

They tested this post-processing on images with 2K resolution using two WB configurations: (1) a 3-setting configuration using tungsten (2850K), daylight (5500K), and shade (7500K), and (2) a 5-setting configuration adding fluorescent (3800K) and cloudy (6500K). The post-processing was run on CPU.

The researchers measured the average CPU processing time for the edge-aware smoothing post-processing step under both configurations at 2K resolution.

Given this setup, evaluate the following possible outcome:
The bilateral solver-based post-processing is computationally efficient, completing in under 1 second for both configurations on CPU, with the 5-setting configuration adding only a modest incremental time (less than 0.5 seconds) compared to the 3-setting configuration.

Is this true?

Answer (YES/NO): NO